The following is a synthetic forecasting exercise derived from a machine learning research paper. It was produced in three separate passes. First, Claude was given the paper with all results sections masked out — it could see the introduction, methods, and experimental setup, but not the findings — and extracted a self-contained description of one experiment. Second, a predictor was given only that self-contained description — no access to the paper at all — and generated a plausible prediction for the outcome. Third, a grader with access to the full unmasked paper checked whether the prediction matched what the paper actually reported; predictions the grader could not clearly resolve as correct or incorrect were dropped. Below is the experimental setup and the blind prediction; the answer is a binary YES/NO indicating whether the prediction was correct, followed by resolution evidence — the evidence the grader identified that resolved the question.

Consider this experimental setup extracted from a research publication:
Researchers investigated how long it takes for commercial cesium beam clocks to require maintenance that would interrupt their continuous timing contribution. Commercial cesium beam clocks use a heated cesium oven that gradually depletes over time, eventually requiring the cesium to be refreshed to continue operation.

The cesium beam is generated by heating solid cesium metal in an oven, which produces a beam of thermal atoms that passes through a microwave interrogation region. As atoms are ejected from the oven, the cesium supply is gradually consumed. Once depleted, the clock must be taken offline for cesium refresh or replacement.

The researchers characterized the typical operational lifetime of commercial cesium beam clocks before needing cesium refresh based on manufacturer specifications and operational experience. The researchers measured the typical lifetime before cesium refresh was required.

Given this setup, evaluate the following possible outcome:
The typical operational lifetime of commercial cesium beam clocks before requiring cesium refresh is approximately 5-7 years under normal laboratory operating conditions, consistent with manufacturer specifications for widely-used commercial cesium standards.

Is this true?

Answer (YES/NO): YES